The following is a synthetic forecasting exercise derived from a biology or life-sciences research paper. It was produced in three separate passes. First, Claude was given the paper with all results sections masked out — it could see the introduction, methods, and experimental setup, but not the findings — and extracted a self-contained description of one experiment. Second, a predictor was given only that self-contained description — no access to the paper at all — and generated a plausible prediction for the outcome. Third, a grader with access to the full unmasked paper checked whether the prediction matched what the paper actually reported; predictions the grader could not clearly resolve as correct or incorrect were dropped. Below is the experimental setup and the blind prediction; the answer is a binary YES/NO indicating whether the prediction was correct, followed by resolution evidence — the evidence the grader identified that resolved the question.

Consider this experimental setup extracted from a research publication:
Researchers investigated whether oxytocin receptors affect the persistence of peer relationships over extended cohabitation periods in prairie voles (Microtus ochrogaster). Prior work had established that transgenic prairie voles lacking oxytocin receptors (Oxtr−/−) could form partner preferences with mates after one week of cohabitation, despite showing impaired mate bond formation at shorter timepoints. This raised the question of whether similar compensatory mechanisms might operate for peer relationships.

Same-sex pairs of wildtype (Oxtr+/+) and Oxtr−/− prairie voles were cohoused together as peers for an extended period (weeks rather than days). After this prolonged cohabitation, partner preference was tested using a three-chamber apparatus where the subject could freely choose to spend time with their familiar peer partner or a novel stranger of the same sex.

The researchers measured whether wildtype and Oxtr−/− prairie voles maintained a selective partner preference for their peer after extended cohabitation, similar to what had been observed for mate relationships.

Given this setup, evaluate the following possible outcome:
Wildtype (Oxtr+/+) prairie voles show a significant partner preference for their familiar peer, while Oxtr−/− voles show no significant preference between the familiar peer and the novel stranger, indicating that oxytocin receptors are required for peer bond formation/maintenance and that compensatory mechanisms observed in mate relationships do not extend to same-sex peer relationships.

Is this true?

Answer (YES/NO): NO